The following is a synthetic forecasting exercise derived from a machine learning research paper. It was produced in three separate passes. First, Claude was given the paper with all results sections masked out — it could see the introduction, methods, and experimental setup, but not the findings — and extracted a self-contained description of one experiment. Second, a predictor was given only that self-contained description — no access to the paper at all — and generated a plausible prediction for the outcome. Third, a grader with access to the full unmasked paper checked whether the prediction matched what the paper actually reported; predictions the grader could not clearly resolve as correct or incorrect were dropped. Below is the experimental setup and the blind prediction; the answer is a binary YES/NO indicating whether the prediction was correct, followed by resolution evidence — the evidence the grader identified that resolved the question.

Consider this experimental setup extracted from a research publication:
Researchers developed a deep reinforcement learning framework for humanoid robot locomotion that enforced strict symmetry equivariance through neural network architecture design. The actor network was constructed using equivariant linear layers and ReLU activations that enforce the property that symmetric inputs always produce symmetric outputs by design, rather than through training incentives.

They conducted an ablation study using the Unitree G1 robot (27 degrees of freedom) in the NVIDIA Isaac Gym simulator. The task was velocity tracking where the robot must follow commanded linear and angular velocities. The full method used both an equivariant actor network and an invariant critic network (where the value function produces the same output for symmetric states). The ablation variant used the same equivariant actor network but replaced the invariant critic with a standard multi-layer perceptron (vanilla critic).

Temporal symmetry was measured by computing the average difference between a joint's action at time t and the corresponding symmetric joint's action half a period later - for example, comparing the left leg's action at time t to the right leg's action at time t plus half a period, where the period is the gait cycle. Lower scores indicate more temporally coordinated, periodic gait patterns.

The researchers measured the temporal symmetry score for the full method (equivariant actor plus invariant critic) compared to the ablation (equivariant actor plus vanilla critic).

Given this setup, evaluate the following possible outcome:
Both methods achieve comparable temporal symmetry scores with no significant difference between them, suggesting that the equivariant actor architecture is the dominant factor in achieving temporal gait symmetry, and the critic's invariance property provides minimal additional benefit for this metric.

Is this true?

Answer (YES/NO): NO